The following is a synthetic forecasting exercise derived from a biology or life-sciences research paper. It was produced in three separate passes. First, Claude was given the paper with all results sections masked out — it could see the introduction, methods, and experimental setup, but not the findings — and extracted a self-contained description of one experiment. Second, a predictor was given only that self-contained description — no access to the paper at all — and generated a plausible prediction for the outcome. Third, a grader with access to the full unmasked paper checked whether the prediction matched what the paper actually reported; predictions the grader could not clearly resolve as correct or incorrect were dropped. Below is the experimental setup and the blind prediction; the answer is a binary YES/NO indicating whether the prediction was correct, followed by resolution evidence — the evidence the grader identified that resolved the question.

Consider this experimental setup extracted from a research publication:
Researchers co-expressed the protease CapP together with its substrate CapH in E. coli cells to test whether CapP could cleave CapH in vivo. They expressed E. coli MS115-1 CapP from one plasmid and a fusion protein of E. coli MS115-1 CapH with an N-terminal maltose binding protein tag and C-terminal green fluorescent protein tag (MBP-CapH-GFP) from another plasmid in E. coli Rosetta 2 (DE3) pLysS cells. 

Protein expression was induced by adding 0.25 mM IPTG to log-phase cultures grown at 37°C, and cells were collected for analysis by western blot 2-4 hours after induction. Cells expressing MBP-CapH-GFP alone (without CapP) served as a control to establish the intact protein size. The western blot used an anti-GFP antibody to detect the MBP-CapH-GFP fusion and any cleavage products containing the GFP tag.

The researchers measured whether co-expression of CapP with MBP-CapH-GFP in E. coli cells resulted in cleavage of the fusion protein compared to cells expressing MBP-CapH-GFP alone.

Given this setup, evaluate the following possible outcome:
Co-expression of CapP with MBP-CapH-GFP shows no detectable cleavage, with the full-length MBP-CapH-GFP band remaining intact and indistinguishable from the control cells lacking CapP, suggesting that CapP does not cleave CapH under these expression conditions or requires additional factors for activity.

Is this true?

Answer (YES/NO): NO